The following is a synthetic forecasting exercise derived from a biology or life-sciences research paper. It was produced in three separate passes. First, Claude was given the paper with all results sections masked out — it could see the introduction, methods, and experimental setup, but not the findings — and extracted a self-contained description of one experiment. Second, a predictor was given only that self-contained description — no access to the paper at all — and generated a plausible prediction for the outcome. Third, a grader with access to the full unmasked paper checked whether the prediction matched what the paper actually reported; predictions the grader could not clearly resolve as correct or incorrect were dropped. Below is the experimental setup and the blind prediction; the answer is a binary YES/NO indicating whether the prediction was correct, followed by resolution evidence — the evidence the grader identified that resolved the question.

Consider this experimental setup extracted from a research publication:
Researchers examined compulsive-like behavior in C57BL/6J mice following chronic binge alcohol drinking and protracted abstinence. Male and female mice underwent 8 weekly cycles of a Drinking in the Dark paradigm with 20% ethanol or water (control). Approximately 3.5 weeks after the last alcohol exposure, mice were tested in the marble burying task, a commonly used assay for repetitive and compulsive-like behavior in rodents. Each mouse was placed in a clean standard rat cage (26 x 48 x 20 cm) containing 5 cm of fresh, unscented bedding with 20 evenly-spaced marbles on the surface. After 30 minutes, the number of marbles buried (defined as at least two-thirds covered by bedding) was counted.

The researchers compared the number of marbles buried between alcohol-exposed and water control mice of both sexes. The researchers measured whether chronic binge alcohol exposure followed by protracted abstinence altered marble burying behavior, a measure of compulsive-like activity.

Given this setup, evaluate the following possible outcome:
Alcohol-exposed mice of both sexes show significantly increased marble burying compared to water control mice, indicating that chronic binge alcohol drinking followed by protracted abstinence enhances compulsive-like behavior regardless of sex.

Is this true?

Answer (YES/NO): NO